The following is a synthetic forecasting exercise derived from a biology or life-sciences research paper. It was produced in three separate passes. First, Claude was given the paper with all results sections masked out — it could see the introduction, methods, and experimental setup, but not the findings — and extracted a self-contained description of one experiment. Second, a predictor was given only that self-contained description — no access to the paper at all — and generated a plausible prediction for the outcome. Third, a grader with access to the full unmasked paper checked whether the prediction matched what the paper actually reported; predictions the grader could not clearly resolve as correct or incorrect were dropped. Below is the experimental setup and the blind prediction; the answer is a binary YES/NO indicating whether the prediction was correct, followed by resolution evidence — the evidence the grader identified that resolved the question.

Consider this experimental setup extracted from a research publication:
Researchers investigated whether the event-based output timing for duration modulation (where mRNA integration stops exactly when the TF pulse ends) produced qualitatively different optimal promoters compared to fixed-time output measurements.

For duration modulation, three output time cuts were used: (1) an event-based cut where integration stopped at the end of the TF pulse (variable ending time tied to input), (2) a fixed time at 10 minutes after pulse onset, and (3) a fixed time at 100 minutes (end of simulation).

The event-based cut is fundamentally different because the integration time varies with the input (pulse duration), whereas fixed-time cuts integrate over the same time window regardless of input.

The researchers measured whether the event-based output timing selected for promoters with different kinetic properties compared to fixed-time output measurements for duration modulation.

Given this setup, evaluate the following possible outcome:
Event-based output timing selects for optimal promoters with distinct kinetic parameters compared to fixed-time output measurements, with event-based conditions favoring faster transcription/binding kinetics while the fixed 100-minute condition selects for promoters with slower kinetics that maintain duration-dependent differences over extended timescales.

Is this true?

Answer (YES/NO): NO